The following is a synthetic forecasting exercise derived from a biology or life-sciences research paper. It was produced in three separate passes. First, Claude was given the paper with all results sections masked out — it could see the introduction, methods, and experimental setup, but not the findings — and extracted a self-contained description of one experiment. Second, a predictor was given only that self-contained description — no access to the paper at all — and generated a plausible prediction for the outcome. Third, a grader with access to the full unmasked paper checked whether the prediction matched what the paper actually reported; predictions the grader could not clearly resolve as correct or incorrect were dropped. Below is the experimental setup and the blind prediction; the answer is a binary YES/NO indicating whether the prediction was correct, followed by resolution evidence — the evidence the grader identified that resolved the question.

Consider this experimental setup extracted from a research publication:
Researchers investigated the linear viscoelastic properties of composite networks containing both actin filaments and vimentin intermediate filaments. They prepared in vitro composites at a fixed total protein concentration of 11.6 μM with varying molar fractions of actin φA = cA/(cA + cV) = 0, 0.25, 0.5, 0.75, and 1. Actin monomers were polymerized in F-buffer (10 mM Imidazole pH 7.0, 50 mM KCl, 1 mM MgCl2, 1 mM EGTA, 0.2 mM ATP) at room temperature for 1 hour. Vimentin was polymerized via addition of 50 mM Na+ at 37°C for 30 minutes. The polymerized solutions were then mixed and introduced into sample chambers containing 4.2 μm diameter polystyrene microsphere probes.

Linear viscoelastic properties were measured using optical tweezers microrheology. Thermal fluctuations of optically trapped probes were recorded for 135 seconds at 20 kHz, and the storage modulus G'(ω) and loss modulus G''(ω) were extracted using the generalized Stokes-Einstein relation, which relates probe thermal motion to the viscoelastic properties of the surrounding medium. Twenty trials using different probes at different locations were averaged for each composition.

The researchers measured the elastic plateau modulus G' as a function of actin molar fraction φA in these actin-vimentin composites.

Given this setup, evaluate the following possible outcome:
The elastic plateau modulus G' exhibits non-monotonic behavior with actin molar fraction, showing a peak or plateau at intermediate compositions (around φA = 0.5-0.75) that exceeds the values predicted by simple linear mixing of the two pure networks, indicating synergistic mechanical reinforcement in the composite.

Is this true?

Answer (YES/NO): NO